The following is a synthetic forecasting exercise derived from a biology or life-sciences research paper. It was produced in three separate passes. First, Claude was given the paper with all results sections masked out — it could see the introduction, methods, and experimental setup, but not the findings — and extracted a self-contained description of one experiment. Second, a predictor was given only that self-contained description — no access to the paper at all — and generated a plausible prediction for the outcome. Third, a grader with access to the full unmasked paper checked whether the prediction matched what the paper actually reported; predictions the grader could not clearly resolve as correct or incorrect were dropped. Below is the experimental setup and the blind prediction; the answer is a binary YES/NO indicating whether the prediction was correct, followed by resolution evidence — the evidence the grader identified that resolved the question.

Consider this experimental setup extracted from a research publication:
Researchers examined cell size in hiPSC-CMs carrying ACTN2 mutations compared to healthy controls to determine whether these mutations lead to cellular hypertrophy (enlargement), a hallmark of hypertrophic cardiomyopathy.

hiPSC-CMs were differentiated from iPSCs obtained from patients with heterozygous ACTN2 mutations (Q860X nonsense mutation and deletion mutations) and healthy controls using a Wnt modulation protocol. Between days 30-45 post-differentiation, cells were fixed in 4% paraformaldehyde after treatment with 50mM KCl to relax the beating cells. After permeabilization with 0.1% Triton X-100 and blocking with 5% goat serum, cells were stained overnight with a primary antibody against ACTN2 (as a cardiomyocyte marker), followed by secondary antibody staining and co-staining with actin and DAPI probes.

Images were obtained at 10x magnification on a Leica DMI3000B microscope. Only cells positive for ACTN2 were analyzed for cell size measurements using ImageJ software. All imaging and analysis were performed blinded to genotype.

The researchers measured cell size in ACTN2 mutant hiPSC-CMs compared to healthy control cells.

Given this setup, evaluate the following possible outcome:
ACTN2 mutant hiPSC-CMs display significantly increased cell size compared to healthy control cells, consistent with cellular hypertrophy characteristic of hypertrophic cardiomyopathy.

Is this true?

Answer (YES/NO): YES